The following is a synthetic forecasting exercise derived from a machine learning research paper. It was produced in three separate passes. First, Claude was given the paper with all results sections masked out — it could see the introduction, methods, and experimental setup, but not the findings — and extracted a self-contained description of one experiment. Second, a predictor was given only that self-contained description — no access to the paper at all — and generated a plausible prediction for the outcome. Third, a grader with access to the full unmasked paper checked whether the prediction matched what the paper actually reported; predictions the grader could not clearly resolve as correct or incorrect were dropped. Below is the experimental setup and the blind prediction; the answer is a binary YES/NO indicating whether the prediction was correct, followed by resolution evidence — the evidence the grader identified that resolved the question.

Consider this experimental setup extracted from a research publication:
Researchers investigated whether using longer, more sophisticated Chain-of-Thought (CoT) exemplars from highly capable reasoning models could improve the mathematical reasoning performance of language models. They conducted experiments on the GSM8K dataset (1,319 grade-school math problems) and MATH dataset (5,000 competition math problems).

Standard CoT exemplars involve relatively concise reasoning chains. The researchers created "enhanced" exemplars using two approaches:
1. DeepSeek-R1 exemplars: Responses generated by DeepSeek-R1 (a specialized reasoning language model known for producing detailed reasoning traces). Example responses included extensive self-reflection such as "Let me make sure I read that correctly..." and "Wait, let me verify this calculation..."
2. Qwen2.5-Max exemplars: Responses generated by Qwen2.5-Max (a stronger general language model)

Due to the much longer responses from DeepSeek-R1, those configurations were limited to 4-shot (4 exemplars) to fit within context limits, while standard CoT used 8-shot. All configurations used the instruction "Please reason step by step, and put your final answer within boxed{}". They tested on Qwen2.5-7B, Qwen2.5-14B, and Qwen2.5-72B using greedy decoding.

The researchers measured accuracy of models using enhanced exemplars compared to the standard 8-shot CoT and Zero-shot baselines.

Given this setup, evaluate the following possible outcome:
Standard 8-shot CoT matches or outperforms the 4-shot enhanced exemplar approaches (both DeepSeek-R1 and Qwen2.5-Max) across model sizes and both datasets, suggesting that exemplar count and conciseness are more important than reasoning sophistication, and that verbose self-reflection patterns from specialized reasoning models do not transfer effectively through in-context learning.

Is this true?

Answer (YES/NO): NO